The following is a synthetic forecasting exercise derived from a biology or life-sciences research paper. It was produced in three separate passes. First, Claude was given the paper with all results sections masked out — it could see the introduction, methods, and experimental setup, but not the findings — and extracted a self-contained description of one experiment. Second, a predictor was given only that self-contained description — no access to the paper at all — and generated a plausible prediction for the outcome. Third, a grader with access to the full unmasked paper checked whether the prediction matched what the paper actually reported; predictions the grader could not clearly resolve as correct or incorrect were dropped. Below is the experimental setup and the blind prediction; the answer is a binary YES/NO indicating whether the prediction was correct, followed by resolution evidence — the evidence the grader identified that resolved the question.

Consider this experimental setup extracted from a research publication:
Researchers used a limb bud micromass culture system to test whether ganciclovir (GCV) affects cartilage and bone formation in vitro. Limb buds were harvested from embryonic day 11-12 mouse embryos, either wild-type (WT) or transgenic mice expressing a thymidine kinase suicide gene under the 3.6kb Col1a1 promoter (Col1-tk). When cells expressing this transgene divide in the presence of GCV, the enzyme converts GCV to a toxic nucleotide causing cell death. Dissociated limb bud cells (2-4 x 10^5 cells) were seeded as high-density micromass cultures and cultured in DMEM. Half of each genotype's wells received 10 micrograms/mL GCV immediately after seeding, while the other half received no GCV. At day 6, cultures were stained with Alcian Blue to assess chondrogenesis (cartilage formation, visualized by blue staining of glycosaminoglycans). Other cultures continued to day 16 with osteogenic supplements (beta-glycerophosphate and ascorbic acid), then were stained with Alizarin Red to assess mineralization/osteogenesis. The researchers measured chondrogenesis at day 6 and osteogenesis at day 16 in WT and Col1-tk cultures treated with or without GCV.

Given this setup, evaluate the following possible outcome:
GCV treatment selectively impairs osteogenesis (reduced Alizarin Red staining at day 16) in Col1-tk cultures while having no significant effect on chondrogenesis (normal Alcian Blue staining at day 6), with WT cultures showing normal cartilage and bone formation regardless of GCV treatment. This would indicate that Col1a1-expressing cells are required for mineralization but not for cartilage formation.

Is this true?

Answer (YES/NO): NO